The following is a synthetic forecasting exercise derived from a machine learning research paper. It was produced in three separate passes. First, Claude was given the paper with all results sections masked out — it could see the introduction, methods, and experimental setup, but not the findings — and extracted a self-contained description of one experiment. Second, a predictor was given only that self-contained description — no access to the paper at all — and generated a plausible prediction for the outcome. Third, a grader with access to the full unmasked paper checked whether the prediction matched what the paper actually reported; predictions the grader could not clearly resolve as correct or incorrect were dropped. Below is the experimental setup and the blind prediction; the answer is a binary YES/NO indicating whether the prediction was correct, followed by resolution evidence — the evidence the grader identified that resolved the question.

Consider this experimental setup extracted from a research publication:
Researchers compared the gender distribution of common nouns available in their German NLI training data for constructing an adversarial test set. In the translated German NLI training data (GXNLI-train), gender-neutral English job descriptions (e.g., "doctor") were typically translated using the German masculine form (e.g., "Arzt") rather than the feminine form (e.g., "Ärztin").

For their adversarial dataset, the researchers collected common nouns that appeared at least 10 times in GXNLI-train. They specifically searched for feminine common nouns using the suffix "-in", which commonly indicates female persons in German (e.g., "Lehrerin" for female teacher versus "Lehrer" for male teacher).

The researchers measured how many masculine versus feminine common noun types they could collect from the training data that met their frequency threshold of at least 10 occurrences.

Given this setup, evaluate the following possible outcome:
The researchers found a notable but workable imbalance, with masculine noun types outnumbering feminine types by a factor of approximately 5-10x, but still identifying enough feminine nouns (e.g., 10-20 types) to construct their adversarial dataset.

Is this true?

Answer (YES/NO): NO